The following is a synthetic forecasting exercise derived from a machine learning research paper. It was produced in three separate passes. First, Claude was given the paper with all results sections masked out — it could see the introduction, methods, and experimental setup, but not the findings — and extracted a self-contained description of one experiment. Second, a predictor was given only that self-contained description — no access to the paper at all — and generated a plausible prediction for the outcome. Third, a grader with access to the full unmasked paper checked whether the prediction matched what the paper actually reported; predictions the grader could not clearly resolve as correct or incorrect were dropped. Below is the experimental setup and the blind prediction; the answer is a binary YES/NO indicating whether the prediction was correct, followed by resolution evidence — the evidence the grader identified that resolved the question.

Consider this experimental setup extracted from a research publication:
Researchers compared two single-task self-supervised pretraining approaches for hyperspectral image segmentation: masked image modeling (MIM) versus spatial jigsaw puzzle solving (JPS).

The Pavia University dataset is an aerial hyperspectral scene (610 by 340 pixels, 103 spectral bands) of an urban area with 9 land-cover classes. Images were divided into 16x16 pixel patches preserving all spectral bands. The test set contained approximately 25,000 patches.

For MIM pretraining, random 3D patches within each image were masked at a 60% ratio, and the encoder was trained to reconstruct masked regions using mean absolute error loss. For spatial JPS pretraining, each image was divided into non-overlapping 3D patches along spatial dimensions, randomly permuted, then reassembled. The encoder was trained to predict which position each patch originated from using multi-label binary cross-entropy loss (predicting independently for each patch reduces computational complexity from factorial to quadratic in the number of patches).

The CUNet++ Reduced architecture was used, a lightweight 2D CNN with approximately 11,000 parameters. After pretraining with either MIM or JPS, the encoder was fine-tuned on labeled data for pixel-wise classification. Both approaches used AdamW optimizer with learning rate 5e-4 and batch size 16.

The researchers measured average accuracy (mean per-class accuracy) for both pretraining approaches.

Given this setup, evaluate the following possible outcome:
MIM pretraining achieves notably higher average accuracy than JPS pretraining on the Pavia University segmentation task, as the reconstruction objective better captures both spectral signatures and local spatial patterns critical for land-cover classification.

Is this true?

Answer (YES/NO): NO